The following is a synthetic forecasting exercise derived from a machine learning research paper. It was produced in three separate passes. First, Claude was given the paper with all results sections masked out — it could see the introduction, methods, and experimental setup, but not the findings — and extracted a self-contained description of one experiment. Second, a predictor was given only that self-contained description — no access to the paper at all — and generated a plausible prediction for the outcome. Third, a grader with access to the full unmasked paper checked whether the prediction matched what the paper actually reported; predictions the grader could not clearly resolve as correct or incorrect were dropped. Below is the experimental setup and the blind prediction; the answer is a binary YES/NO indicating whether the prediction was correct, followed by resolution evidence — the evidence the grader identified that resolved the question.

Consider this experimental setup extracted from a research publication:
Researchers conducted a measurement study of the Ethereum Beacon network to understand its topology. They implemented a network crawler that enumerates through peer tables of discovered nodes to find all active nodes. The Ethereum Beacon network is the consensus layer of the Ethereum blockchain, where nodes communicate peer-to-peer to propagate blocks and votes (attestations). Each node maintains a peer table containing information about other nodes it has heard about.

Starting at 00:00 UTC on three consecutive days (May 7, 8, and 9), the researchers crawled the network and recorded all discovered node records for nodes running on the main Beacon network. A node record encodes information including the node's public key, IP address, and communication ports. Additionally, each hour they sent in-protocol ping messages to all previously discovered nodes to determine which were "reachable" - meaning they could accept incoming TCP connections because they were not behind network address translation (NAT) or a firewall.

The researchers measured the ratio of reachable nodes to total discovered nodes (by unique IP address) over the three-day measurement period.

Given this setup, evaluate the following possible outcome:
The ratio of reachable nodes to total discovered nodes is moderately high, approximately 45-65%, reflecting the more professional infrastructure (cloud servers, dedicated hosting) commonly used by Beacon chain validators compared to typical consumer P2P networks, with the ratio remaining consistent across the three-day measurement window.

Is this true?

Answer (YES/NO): NO